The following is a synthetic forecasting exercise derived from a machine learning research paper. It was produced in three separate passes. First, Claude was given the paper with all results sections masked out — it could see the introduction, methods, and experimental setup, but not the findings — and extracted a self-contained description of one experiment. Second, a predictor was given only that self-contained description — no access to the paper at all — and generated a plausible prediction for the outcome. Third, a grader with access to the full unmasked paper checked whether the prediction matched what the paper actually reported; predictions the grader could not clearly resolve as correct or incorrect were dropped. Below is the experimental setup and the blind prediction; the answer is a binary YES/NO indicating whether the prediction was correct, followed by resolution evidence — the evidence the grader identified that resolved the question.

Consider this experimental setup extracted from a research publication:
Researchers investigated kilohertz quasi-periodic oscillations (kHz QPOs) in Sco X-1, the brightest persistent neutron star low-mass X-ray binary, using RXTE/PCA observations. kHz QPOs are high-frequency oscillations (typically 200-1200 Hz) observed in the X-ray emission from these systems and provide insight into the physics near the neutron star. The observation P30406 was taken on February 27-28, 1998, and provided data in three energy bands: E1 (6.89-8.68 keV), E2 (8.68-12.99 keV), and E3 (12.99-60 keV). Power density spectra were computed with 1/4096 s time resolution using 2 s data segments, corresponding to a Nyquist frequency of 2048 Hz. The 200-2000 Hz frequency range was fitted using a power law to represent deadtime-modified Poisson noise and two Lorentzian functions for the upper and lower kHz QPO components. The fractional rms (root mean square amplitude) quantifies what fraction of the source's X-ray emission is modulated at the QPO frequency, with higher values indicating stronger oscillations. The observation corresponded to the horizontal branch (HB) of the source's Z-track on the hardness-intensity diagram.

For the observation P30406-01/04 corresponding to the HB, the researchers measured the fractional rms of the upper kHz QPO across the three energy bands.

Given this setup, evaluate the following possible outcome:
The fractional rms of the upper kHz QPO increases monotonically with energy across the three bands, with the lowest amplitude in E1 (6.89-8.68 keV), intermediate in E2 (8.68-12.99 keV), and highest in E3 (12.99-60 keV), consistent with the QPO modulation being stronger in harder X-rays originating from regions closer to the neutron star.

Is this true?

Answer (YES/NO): YES